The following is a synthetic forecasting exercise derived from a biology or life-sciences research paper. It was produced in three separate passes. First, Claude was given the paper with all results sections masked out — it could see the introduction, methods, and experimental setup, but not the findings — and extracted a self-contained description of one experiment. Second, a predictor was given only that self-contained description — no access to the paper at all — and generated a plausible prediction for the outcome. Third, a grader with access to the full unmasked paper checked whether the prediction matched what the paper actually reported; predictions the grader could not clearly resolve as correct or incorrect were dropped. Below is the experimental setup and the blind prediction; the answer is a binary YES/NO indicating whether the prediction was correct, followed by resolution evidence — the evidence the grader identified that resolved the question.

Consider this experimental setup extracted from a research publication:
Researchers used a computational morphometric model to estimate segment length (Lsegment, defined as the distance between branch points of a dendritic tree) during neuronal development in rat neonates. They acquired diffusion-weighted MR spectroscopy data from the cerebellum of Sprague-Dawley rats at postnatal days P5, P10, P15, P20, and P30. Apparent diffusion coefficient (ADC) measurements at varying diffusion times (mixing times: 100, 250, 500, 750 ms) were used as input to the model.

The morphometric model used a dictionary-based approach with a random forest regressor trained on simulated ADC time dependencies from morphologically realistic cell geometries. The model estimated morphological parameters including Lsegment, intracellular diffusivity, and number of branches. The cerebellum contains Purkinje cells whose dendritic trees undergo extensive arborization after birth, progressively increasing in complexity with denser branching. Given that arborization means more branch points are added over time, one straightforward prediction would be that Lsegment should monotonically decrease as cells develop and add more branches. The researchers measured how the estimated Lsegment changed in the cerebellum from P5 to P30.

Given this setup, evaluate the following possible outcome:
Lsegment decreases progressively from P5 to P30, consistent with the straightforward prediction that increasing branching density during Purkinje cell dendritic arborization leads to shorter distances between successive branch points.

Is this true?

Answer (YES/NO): NO